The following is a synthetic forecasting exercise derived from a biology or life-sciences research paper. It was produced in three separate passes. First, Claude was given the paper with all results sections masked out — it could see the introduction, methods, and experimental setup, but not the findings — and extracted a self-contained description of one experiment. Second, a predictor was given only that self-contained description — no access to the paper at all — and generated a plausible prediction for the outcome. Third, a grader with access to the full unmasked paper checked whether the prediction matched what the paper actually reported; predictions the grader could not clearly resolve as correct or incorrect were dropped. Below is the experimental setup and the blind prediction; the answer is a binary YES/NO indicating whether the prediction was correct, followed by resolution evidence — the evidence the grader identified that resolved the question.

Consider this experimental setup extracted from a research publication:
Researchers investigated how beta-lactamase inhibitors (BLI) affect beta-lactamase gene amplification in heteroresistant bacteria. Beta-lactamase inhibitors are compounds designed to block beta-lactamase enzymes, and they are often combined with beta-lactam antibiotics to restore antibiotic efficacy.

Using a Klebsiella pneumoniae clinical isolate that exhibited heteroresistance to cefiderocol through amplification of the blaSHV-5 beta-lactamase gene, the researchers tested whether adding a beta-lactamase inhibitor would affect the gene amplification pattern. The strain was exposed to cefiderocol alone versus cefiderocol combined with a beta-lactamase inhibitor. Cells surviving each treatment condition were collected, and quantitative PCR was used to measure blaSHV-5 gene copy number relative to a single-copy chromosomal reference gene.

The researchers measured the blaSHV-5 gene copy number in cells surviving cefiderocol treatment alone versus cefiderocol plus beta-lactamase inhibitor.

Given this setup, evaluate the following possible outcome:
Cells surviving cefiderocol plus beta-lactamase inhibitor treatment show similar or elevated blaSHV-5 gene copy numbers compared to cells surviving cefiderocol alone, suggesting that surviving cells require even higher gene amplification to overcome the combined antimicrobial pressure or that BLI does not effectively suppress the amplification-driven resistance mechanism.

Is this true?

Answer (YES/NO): YES